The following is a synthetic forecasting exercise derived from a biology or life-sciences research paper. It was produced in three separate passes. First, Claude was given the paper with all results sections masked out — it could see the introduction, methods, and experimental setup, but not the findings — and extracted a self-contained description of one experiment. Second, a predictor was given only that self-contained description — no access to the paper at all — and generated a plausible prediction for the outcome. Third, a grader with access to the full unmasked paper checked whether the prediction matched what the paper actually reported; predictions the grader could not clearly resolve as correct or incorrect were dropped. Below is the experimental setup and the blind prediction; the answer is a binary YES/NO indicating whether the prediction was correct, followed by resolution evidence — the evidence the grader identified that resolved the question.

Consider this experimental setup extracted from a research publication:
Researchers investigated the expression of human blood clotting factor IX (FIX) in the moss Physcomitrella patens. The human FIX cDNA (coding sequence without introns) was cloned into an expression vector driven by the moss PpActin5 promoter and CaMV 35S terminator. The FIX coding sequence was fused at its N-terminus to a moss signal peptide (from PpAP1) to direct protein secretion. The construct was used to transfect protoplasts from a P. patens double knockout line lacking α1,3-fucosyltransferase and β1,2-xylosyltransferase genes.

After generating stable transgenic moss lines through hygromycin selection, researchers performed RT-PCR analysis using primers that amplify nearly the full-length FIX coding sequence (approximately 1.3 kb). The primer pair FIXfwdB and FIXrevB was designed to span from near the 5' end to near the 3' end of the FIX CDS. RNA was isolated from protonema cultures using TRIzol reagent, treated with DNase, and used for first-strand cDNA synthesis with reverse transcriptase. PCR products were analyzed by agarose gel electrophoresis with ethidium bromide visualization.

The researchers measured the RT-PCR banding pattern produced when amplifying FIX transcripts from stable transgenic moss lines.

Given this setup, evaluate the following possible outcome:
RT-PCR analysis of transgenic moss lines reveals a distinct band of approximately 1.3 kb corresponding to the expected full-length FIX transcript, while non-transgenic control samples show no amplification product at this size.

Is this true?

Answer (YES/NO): NO